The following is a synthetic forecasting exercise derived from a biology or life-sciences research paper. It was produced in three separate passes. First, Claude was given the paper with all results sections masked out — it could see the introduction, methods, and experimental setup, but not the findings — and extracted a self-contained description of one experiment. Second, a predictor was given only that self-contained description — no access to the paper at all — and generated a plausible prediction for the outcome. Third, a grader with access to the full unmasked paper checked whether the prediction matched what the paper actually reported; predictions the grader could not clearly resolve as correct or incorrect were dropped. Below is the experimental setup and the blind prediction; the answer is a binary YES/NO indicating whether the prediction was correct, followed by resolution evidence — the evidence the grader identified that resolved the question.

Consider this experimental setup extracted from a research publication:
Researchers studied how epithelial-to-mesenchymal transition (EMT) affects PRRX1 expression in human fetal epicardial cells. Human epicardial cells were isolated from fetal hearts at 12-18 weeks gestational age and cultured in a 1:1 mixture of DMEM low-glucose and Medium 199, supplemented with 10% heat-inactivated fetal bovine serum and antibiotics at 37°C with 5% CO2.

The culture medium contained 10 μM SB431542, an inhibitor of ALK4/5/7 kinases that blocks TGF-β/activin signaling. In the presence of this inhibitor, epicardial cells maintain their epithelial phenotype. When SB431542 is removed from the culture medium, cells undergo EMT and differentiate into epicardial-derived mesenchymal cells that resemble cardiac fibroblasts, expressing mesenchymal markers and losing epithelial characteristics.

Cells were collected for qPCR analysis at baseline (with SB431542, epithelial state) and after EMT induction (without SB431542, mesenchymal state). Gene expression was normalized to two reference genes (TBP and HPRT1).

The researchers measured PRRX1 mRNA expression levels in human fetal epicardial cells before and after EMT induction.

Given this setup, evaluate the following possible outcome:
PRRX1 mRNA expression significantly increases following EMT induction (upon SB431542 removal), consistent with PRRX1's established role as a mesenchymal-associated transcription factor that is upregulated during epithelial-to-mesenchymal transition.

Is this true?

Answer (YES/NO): YES